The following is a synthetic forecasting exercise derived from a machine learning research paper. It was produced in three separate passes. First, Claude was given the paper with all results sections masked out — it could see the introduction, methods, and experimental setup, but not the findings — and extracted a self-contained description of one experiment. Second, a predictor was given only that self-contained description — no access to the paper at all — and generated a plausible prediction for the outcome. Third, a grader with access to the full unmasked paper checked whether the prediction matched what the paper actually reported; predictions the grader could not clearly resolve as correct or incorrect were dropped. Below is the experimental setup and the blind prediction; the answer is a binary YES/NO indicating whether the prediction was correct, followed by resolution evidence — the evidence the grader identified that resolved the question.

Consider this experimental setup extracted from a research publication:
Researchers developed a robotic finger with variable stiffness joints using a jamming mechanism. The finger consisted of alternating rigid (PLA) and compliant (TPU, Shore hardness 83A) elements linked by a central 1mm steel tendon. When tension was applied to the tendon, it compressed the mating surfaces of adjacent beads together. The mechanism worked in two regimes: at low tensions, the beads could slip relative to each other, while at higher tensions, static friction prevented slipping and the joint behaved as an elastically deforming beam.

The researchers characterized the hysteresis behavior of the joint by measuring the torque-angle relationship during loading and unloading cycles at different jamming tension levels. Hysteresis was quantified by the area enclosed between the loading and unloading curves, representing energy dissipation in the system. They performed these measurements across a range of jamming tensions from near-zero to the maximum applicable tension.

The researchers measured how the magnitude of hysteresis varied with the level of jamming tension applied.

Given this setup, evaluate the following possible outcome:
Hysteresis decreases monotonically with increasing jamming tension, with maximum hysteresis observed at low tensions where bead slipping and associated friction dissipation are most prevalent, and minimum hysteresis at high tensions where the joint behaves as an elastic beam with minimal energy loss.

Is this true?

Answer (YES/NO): NO